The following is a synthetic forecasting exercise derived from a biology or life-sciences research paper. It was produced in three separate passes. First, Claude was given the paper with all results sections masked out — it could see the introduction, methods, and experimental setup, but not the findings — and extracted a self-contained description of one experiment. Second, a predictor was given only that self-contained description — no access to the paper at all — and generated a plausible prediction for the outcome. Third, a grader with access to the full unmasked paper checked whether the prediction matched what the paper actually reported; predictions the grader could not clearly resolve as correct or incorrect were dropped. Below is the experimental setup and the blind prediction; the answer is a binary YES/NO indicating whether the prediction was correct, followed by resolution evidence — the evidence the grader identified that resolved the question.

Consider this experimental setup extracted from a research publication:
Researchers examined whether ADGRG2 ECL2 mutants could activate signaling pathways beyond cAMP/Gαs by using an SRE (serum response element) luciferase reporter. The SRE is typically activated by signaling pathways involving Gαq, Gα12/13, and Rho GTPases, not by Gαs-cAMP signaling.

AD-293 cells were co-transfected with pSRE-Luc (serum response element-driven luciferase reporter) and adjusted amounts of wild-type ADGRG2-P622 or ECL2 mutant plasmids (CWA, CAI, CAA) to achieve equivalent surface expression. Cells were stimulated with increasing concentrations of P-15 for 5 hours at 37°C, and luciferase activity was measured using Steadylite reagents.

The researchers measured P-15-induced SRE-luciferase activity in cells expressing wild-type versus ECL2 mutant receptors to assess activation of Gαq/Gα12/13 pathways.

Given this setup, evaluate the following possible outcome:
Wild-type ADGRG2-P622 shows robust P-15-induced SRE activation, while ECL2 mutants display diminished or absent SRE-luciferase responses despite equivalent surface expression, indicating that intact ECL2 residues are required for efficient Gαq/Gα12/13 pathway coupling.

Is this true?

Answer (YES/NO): YES